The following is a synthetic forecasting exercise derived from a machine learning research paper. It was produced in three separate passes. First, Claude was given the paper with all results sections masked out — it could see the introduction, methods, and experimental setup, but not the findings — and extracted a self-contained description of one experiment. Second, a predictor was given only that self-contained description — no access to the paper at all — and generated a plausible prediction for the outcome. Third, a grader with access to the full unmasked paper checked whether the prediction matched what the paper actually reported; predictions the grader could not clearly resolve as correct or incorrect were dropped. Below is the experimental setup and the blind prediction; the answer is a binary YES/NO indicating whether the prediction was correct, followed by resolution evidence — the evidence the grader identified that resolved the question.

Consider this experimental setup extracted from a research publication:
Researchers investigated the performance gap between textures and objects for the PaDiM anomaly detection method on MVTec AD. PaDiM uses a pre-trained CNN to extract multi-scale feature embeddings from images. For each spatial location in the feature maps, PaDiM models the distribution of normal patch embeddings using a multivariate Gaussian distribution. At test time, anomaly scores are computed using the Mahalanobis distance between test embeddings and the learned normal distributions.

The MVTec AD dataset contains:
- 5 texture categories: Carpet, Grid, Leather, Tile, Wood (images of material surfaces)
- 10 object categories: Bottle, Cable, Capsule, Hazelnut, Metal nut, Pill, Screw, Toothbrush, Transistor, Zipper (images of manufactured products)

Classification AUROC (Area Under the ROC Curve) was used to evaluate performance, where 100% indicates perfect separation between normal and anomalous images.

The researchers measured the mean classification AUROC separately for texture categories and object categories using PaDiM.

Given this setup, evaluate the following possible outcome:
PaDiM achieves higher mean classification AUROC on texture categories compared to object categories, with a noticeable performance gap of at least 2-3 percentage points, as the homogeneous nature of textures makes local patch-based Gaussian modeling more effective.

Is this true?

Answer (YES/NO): YES